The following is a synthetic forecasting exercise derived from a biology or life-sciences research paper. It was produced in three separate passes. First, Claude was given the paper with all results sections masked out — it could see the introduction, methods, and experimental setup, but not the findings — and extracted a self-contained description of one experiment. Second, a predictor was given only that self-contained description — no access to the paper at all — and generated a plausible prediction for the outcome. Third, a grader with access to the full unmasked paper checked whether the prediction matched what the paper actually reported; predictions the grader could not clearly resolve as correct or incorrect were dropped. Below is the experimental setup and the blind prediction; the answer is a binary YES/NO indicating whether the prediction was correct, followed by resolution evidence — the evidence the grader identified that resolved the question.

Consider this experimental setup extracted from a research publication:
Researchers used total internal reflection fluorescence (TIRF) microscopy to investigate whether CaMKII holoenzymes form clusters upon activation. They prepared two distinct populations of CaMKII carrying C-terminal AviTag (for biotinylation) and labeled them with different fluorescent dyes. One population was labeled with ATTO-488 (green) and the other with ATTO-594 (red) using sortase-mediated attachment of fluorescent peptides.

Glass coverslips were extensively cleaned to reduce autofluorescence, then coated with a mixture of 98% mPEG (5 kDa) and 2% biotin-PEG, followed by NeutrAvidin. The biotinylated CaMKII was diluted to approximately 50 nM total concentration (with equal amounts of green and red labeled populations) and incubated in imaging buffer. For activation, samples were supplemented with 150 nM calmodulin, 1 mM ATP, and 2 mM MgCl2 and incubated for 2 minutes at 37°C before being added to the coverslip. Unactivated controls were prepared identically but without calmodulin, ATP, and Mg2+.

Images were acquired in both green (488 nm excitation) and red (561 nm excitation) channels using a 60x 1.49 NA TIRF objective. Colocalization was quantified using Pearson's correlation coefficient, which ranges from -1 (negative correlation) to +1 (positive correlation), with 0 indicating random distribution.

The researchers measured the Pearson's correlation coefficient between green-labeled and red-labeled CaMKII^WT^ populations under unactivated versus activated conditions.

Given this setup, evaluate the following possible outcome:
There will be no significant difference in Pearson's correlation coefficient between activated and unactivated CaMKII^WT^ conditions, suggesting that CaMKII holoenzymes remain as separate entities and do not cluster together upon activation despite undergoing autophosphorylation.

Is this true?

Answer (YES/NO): NO